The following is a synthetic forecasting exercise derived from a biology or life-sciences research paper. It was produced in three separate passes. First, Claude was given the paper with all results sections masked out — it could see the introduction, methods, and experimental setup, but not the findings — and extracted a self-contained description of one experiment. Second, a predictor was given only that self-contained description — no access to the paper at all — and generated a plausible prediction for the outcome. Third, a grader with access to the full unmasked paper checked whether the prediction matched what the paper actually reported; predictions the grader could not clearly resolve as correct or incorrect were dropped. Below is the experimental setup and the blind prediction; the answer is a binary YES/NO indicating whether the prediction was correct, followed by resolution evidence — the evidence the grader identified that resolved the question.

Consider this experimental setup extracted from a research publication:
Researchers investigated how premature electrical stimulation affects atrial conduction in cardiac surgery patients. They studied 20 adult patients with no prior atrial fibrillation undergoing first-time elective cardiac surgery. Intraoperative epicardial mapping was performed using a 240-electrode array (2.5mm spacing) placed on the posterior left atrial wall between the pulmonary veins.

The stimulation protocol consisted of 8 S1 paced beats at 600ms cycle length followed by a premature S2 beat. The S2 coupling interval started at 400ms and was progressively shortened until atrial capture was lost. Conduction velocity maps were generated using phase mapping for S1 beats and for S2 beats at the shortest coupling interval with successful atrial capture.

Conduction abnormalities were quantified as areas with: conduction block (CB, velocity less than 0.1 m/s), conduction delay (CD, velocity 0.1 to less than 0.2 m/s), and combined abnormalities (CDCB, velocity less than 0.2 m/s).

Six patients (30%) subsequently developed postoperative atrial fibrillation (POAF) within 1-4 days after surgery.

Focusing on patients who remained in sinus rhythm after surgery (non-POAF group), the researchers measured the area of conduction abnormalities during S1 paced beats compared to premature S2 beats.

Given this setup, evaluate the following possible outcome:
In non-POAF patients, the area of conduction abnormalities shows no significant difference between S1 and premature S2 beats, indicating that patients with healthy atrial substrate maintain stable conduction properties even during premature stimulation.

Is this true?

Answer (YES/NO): NO